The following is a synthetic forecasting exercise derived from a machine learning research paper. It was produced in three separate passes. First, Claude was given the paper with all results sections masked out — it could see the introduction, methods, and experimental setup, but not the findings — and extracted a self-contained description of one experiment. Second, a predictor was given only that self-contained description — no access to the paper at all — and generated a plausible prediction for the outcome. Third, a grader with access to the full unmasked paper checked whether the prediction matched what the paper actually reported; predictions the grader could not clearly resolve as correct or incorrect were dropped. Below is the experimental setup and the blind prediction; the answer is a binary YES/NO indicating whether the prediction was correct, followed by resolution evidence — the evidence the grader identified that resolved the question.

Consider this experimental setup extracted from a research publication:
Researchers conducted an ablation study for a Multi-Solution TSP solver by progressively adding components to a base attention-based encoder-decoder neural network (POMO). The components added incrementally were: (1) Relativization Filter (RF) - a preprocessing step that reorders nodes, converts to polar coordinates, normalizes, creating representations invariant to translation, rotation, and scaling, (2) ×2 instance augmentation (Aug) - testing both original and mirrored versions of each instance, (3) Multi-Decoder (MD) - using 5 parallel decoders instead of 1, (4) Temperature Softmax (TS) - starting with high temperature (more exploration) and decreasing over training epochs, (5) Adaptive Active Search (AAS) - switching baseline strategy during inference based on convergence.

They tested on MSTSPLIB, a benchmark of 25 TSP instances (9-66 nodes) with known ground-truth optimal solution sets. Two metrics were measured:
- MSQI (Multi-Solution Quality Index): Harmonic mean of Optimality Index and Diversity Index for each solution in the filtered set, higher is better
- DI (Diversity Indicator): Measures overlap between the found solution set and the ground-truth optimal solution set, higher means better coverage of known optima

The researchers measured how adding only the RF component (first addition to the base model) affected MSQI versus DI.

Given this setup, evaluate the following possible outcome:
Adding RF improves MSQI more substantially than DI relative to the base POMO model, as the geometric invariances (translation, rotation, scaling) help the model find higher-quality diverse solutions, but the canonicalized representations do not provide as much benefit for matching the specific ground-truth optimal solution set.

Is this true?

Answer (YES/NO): NO